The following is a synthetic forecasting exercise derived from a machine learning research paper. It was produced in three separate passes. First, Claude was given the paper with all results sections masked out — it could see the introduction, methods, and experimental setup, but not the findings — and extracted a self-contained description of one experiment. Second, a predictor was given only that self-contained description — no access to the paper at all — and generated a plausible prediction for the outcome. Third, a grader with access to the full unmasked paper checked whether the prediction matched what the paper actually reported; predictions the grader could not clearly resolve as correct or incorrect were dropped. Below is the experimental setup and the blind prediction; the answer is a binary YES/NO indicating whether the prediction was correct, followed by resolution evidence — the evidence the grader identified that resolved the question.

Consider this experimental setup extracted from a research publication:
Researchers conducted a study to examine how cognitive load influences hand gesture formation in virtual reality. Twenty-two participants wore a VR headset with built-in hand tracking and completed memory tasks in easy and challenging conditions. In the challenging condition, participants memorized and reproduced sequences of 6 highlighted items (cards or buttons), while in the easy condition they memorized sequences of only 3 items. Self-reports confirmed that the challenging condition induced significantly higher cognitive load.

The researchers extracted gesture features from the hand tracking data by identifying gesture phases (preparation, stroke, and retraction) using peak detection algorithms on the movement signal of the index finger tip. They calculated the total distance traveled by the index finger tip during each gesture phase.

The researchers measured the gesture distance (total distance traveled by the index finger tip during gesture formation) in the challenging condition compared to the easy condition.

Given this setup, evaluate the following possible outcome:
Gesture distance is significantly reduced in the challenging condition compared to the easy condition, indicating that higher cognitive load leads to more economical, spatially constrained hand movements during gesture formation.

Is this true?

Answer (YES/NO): YES